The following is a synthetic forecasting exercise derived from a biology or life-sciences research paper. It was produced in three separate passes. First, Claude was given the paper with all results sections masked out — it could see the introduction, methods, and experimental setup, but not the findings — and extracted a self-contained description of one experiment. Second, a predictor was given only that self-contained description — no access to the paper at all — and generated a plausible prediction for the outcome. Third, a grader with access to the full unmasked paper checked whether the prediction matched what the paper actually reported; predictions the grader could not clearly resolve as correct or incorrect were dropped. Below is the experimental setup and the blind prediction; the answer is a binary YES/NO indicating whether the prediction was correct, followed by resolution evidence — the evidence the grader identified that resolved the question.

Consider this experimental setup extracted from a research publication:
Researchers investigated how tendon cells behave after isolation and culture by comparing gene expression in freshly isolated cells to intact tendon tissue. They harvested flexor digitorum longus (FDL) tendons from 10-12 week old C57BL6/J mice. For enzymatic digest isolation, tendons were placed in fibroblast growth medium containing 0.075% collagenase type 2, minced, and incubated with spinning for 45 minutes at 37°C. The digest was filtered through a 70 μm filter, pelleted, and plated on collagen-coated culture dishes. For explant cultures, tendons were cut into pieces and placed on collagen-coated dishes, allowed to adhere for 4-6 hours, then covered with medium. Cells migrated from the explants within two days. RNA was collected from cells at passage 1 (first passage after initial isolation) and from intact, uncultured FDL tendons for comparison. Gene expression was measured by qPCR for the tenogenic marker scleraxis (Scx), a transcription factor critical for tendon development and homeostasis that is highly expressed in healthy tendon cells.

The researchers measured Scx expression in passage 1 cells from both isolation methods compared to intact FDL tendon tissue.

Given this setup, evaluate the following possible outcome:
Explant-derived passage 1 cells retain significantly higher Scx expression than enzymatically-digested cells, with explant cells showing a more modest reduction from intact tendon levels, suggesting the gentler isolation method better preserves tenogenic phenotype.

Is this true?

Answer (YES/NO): NO